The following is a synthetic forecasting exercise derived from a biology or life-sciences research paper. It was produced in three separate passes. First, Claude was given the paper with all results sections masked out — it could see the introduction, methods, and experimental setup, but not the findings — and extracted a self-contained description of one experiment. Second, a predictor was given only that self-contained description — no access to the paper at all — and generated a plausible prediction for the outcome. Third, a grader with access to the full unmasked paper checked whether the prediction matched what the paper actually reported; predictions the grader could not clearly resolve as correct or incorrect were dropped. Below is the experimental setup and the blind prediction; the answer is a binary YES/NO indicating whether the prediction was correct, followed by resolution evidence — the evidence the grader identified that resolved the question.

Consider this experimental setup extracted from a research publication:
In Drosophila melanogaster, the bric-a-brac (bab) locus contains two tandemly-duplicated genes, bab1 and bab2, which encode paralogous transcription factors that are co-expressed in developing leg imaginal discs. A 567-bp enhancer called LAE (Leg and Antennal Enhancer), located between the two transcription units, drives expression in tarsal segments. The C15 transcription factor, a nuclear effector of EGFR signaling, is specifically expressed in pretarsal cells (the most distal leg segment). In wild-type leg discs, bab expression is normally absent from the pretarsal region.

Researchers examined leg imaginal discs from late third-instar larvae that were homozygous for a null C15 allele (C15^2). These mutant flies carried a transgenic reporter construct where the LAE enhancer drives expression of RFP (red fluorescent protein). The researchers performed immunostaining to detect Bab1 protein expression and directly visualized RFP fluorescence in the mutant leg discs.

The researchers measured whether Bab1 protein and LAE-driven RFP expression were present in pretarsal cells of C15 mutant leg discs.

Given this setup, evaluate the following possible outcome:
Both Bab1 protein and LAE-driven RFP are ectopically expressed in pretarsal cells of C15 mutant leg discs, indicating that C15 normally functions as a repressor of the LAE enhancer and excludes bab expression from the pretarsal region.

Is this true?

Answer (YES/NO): YES